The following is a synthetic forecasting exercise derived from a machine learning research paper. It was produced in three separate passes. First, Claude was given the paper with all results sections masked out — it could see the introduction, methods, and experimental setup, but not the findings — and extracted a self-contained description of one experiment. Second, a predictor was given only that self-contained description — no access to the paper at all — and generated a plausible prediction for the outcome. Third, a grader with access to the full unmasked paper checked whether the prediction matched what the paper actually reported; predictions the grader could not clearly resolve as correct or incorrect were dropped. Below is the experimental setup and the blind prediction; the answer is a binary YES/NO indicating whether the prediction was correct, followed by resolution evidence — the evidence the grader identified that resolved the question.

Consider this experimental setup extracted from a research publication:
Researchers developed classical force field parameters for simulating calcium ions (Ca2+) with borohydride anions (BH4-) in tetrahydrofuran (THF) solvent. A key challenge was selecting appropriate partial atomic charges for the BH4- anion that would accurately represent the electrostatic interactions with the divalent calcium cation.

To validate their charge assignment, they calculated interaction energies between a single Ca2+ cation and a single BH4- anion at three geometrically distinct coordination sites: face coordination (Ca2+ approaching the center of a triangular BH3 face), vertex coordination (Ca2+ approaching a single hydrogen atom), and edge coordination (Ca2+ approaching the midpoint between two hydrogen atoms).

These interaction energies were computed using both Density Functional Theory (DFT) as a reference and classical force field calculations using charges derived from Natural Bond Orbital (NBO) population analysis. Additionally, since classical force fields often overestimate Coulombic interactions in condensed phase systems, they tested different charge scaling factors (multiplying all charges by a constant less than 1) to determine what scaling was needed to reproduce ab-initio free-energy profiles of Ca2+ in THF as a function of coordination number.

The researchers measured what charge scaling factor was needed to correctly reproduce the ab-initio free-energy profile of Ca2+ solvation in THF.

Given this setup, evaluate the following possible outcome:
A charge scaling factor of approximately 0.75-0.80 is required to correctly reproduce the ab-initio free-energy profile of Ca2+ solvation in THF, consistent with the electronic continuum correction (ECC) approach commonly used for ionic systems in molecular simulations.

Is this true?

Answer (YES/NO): NO